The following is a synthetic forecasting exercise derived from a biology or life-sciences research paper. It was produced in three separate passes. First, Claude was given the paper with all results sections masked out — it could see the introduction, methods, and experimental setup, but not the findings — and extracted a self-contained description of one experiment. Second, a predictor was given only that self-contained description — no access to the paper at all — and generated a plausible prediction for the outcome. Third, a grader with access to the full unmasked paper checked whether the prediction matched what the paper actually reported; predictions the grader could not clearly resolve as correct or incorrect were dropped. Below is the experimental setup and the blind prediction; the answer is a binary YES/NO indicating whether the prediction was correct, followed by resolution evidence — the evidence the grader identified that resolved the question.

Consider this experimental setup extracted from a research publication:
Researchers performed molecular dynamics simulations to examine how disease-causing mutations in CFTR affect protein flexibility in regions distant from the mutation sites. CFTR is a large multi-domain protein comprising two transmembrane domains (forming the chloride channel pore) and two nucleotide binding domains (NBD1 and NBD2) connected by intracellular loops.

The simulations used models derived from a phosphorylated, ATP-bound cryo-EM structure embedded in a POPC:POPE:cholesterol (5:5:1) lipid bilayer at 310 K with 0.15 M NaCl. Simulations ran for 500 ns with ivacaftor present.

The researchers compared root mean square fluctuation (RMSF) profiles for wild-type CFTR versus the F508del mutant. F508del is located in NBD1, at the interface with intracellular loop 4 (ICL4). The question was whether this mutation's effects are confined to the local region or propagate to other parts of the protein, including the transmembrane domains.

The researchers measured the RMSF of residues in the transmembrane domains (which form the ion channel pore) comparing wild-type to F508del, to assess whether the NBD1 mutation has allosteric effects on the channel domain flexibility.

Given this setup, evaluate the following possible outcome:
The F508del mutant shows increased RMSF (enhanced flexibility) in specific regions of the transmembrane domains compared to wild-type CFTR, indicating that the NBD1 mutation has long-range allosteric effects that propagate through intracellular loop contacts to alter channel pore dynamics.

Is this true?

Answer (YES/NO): NO